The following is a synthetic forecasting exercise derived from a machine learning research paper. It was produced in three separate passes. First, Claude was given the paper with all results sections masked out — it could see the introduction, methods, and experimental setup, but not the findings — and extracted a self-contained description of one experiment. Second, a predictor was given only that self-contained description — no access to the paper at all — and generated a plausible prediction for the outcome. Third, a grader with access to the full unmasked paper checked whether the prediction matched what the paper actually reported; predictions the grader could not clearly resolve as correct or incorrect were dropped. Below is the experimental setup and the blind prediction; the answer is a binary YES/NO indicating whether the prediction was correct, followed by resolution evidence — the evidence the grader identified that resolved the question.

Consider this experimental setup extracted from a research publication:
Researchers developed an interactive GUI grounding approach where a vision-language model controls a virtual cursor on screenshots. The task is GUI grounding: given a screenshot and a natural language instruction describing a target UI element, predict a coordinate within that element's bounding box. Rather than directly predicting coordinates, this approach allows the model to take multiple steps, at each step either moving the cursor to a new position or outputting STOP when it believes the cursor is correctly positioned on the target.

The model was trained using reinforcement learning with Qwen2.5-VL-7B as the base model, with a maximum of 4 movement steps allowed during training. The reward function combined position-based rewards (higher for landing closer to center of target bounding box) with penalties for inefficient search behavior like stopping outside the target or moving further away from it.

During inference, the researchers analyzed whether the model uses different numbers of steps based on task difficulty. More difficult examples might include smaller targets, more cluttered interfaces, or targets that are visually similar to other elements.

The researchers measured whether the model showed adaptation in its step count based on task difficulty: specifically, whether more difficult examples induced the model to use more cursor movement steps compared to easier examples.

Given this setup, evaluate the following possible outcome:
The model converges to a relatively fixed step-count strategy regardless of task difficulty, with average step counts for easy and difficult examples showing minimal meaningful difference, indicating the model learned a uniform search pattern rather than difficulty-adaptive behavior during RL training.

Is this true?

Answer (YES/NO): NO